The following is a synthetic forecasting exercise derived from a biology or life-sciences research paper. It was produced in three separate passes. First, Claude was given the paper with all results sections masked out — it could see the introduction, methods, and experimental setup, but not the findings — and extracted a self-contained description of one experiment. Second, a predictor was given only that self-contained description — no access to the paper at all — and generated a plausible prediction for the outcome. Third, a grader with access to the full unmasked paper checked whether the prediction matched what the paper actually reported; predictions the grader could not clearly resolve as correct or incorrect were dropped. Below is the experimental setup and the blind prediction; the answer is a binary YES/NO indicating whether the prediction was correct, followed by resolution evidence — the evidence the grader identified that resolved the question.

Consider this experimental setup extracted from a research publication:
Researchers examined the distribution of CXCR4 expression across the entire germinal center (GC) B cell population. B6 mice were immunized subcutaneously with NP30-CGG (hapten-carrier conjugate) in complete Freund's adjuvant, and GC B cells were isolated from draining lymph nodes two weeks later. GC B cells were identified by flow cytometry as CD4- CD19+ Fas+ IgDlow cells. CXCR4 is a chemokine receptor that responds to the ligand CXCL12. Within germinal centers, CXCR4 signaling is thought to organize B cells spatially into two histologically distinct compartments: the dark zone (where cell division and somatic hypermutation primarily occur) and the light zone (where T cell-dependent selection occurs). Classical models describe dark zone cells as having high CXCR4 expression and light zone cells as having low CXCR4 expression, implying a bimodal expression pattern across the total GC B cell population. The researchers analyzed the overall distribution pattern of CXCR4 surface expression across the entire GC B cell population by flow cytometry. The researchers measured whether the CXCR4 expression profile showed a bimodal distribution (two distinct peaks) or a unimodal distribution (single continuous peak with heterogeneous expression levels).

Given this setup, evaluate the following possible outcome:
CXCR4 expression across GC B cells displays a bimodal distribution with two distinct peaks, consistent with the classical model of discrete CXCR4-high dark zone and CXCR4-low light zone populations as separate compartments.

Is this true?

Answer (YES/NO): NO